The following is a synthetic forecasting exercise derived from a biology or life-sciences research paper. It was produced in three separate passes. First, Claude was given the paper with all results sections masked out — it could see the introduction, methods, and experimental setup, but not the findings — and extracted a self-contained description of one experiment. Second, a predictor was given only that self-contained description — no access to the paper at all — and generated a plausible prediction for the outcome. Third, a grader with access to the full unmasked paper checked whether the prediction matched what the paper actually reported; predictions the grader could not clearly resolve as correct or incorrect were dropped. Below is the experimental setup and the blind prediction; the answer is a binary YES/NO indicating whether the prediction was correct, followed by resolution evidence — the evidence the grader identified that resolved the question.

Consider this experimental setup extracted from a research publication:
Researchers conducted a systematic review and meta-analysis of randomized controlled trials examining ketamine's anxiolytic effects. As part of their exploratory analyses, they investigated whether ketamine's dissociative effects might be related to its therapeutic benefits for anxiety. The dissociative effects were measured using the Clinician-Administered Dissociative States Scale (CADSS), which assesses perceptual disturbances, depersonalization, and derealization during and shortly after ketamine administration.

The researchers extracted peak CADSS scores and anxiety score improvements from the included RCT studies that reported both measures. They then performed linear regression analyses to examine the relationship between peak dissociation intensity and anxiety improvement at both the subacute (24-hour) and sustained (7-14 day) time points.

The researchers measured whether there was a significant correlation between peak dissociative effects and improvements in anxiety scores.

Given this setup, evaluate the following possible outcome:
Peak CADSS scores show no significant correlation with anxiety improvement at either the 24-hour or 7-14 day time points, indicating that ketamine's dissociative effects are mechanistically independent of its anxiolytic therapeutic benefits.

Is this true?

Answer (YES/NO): YES